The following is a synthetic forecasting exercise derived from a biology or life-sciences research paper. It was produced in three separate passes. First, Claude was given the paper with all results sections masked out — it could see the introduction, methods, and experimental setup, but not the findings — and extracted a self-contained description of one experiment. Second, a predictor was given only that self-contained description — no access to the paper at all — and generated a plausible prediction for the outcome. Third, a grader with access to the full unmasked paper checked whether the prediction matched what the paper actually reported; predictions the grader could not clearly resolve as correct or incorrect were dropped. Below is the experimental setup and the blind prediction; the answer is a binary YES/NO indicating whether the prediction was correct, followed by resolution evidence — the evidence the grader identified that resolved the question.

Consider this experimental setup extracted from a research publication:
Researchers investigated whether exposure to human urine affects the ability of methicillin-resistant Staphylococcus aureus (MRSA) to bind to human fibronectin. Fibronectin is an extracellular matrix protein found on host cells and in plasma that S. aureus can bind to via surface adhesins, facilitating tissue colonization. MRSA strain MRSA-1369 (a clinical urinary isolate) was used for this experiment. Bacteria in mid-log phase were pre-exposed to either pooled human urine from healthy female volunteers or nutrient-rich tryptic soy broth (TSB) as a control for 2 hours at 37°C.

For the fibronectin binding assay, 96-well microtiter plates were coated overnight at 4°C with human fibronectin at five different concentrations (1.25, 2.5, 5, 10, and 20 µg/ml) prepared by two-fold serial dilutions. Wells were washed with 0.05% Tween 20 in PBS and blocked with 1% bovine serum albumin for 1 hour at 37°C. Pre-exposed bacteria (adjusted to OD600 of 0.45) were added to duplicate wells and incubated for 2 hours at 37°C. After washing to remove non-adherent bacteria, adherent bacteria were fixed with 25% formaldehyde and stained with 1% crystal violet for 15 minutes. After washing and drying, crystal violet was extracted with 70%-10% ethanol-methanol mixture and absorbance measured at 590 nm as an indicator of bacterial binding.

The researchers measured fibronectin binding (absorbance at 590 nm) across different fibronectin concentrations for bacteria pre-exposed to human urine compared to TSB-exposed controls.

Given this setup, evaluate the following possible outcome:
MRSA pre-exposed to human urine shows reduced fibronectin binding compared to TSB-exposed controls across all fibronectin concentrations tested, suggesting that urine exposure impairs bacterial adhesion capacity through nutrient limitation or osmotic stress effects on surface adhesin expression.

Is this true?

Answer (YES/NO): NO